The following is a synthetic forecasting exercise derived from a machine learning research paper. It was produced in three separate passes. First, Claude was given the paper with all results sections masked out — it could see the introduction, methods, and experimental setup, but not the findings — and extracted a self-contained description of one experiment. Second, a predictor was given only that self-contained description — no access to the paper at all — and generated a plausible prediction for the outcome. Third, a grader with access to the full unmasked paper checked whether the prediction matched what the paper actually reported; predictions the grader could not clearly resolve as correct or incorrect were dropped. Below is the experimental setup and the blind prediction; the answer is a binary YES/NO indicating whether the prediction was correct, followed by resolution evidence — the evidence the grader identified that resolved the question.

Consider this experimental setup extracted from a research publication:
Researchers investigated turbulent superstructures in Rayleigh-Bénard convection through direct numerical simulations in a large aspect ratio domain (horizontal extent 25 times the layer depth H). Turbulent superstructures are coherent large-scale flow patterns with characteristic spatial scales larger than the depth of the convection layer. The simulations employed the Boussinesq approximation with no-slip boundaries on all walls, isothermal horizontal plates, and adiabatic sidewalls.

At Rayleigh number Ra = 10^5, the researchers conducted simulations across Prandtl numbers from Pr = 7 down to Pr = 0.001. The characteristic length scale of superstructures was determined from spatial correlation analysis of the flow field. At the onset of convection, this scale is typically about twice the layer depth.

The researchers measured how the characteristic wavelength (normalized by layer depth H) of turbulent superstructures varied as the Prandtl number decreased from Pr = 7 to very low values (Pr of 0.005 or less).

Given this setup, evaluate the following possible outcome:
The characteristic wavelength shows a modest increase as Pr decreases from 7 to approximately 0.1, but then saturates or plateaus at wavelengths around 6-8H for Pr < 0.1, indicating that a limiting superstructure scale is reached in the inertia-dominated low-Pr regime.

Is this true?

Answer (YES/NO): NO